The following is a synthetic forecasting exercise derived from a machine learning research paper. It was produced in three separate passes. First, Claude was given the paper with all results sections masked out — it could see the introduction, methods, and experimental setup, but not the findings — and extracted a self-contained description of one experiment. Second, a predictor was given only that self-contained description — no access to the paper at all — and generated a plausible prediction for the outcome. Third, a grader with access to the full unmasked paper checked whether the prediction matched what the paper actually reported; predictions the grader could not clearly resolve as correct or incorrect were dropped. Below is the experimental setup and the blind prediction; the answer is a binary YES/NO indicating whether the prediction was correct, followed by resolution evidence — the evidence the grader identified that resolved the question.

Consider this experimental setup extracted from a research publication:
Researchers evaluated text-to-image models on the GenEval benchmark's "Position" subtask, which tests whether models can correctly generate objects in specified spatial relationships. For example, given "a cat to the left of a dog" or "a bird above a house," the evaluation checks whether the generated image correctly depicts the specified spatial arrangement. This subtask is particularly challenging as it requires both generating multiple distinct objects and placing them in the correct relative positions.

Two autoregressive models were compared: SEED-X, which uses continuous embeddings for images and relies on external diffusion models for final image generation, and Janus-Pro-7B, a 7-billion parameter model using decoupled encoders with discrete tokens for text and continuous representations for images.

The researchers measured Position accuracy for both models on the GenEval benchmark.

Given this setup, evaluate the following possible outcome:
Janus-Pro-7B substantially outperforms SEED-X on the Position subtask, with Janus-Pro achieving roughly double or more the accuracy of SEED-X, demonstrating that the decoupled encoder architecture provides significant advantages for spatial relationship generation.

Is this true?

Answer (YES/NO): YES